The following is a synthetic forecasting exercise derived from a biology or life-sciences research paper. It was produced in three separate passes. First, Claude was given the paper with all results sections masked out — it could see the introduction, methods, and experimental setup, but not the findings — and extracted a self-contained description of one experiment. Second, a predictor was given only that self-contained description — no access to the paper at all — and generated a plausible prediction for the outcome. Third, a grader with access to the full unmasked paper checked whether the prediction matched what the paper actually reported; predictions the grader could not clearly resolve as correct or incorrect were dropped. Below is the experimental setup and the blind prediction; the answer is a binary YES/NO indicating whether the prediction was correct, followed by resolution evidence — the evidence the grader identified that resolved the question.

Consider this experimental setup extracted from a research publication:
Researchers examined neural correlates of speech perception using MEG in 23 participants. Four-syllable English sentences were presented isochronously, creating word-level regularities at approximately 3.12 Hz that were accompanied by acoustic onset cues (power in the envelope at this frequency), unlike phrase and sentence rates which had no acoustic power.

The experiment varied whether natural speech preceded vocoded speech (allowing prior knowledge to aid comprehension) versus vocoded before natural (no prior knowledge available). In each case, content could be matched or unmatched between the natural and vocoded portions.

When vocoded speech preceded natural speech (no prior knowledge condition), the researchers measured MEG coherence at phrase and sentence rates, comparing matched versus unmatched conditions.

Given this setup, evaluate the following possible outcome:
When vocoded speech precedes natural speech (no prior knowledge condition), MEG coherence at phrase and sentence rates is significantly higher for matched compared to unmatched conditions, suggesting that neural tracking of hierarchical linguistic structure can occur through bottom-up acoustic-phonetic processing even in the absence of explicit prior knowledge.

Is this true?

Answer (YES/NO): NO